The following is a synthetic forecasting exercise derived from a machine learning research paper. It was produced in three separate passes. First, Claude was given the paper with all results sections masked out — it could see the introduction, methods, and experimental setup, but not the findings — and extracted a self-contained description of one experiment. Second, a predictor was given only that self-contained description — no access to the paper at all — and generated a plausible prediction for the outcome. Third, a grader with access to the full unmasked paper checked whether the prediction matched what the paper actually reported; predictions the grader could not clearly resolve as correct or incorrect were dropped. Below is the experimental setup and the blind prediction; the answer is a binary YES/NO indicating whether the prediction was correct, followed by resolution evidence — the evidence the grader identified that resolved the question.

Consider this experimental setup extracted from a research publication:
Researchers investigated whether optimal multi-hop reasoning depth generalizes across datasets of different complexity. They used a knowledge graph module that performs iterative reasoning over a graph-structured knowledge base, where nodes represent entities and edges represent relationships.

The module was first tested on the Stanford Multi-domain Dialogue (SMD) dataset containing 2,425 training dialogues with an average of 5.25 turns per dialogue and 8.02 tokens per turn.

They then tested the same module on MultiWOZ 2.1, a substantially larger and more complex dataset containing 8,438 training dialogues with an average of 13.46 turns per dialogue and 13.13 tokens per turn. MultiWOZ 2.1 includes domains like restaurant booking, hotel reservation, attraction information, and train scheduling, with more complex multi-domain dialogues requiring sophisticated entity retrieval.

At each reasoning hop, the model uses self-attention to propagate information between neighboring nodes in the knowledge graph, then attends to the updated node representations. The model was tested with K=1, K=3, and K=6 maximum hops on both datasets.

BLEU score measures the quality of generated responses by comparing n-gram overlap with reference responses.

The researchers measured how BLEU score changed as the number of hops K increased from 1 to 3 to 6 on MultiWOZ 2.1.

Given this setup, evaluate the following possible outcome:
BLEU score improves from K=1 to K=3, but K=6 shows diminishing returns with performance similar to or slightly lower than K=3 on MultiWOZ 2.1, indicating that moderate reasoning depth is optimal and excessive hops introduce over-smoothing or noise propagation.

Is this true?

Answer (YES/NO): NO